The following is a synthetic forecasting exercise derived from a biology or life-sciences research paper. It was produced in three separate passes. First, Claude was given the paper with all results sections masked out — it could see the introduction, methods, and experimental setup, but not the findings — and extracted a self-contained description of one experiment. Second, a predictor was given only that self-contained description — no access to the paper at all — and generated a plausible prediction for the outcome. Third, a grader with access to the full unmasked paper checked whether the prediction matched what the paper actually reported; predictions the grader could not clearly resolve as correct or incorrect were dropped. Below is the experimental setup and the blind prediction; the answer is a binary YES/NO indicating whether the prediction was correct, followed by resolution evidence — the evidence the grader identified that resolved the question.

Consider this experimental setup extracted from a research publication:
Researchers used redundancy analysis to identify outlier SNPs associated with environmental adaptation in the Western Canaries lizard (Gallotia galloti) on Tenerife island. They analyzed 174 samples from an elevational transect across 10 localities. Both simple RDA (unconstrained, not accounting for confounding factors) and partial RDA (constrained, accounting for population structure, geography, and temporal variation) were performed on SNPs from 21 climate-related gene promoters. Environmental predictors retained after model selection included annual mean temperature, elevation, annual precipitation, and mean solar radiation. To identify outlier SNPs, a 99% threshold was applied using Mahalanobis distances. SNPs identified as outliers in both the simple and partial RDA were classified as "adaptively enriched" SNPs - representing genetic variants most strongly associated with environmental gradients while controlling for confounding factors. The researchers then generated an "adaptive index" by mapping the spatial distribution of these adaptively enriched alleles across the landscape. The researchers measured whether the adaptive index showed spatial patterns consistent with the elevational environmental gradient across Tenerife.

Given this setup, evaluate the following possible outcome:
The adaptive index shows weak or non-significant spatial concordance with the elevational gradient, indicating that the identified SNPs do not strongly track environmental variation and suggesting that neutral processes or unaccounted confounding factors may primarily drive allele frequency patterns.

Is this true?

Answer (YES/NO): NO